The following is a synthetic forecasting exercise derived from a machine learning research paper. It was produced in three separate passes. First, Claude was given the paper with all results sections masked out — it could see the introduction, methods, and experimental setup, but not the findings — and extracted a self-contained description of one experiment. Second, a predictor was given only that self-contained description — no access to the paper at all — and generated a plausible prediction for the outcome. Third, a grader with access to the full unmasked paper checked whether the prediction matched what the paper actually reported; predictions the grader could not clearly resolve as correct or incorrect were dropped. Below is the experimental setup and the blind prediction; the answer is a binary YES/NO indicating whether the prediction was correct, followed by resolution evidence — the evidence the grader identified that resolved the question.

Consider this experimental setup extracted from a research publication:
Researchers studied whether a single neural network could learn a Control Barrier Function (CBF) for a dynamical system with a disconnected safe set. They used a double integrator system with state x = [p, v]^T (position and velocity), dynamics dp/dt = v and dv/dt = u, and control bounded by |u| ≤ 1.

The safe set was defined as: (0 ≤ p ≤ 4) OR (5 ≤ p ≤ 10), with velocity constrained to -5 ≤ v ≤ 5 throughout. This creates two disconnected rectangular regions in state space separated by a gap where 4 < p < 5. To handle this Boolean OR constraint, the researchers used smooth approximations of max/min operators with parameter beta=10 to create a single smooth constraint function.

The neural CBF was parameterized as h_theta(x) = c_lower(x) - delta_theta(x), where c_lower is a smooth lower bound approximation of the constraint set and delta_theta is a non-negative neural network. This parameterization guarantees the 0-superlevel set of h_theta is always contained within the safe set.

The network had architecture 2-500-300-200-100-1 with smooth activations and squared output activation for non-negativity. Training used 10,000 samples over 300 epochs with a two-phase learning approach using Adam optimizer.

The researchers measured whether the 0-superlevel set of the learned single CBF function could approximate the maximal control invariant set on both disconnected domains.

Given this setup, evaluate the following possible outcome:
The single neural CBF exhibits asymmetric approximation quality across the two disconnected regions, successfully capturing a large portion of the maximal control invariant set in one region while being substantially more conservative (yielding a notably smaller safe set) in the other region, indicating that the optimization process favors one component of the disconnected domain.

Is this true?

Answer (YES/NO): NO